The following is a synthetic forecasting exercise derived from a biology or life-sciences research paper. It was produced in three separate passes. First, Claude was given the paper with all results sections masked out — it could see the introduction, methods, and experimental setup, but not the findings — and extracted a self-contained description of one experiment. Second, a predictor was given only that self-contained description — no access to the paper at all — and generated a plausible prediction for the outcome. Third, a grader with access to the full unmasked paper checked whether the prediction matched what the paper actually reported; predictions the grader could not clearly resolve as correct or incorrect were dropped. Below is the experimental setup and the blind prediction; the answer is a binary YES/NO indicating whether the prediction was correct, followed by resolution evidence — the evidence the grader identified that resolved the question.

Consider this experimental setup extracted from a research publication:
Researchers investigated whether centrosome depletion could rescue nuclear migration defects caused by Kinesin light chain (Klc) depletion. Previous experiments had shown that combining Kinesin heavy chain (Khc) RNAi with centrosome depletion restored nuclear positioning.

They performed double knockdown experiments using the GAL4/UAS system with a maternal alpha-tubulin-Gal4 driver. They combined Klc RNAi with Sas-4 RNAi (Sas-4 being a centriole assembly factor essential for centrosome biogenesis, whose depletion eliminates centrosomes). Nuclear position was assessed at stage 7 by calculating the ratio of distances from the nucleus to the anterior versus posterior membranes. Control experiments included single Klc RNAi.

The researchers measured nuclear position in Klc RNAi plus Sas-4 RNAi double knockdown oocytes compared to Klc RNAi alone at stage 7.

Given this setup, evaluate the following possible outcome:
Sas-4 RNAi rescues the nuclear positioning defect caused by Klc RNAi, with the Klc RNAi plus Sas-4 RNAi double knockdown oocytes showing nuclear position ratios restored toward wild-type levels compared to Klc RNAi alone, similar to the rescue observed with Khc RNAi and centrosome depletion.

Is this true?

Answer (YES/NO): NO